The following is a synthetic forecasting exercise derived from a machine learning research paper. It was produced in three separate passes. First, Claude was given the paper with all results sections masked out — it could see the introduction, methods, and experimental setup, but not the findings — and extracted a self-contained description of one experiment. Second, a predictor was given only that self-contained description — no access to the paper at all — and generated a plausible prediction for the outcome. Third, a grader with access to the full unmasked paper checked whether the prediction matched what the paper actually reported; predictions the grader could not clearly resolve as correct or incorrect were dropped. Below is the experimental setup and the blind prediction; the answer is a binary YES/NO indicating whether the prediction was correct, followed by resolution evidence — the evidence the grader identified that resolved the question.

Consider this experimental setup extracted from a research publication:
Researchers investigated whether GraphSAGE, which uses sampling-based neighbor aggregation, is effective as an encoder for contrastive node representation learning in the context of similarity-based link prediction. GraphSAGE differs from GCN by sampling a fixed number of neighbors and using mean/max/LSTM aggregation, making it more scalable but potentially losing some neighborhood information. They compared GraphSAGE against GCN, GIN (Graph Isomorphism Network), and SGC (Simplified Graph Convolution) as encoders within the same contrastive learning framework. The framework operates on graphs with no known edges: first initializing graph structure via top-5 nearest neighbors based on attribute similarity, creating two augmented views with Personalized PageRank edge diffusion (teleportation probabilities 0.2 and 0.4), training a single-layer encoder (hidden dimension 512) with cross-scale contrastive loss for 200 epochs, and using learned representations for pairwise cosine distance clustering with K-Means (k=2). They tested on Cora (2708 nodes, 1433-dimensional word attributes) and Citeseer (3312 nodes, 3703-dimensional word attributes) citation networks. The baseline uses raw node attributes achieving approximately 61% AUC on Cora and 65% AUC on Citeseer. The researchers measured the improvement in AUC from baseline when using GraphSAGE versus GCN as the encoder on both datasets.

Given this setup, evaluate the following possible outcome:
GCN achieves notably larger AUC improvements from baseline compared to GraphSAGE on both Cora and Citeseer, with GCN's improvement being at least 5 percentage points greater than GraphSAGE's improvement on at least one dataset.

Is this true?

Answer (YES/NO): YES